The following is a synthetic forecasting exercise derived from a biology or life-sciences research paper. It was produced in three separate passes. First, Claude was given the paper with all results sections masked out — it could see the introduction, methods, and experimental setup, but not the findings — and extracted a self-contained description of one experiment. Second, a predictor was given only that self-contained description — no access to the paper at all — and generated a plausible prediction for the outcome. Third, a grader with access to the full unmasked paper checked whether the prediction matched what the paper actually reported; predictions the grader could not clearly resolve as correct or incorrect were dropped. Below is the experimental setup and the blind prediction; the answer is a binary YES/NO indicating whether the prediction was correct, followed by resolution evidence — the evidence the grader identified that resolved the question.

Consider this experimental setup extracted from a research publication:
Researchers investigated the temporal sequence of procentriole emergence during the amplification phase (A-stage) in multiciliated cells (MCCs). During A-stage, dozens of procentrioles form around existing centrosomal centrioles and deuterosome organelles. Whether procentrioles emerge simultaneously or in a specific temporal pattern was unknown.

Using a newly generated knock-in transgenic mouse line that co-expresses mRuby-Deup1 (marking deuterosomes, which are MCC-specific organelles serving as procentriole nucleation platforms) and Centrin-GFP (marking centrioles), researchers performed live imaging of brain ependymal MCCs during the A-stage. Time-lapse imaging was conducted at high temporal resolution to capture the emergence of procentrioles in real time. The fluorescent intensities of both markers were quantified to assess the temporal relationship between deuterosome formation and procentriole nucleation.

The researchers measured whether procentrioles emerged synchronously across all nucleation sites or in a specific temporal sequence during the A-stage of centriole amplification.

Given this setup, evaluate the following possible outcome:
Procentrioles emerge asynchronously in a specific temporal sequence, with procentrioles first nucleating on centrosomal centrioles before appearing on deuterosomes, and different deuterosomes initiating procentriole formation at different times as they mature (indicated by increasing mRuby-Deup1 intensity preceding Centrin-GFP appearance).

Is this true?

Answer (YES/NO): NO